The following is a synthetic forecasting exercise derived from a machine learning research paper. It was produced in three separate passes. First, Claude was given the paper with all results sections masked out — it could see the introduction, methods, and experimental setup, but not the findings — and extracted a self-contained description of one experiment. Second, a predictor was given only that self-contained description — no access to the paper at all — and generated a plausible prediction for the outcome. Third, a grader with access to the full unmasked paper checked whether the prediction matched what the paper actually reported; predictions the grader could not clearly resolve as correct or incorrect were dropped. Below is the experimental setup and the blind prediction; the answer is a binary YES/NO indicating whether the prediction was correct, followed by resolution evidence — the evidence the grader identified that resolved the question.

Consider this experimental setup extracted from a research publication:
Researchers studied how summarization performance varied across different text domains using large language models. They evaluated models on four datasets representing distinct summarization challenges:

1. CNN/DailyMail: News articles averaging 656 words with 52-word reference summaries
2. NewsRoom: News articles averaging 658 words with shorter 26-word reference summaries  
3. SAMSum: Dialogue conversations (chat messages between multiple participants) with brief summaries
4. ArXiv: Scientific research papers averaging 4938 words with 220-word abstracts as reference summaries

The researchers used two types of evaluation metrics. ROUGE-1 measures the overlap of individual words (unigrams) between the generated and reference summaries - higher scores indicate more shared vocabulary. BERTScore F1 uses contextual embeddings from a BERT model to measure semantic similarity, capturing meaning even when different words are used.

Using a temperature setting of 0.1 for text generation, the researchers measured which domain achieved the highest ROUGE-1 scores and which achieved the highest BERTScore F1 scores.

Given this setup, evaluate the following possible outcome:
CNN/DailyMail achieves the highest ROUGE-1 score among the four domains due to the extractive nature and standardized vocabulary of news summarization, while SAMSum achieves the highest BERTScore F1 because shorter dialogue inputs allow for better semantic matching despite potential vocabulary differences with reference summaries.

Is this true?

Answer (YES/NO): NO